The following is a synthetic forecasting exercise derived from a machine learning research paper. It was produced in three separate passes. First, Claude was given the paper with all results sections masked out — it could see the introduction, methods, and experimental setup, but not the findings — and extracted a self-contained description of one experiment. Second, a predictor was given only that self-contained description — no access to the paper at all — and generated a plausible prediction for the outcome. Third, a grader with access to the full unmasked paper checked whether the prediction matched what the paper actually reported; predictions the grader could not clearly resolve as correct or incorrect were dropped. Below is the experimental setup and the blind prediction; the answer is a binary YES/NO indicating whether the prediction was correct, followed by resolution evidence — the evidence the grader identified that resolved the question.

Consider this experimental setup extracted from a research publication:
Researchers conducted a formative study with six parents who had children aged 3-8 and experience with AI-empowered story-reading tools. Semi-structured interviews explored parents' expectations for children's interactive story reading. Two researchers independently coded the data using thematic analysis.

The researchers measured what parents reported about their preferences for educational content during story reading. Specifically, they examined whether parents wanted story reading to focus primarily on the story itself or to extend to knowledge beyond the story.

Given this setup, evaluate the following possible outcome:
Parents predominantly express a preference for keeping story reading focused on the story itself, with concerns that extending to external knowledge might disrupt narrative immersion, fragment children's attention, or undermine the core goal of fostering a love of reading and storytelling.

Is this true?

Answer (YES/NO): NO